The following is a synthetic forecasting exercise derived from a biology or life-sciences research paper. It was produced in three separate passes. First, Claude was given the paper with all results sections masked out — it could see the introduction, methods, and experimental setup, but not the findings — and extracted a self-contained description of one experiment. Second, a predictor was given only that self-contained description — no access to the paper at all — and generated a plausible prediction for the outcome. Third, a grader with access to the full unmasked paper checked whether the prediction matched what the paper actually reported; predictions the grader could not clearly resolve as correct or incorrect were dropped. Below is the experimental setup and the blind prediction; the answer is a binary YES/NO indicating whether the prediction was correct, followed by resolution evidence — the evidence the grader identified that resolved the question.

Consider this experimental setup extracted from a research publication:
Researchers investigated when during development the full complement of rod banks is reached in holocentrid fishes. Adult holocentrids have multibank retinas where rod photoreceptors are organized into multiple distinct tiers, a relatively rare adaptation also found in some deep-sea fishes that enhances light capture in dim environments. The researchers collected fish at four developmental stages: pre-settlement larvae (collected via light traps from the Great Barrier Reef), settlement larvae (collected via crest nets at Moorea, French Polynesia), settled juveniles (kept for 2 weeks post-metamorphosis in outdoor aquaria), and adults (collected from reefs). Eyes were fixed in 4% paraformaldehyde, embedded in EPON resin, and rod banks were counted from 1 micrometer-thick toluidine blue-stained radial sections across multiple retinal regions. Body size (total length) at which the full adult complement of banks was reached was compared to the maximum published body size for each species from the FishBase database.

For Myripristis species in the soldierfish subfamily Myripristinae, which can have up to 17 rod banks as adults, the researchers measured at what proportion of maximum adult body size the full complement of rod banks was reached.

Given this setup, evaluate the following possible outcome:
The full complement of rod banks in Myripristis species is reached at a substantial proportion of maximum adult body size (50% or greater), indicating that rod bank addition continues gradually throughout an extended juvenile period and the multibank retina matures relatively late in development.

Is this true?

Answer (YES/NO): NO